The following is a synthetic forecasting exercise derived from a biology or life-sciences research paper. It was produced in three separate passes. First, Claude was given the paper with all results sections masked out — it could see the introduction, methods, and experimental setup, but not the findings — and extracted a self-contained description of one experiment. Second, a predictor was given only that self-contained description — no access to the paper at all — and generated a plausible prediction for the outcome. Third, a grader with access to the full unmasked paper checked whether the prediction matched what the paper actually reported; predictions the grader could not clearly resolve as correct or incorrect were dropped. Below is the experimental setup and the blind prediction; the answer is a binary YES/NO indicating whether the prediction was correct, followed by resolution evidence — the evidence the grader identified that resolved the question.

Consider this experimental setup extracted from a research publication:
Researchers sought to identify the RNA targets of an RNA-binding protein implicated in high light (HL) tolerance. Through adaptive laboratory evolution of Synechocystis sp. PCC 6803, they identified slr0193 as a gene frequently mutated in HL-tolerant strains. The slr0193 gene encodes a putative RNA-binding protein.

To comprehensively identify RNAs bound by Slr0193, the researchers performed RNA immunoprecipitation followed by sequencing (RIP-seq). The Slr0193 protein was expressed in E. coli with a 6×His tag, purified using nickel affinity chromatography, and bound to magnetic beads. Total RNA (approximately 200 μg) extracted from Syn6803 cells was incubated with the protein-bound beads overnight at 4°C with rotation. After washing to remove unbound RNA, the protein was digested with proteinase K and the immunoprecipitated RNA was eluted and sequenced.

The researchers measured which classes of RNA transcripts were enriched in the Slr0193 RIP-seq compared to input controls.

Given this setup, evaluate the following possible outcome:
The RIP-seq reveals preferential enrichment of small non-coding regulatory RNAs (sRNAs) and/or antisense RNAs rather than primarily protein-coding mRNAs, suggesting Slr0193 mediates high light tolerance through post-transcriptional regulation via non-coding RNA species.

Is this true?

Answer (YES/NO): NO